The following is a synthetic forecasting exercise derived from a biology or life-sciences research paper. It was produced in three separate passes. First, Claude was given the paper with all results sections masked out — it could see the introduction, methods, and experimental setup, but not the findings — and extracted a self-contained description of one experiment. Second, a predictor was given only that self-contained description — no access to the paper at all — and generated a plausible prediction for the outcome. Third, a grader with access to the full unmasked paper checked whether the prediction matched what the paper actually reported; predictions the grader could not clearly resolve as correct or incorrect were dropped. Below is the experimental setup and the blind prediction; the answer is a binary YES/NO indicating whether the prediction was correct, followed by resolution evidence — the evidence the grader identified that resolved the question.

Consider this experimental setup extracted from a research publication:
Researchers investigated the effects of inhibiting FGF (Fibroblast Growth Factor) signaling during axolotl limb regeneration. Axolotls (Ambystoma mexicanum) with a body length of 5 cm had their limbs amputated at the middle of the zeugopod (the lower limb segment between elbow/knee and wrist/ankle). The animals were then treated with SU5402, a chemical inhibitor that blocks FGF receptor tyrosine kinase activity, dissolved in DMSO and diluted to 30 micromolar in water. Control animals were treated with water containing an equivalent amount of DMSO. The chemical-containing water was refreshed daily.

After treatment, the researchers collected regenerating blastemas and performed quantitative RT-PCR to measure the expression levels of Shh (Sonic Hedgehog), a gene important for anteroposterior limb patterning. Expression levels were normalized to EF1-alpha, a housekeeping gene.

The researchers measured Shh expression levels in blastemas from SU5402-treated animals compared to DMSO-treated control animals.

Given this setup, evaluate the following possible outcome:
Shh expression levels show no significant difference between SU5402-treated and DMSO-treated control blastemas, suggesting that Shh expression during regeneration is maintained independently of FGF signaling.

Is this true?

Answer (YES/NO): NO